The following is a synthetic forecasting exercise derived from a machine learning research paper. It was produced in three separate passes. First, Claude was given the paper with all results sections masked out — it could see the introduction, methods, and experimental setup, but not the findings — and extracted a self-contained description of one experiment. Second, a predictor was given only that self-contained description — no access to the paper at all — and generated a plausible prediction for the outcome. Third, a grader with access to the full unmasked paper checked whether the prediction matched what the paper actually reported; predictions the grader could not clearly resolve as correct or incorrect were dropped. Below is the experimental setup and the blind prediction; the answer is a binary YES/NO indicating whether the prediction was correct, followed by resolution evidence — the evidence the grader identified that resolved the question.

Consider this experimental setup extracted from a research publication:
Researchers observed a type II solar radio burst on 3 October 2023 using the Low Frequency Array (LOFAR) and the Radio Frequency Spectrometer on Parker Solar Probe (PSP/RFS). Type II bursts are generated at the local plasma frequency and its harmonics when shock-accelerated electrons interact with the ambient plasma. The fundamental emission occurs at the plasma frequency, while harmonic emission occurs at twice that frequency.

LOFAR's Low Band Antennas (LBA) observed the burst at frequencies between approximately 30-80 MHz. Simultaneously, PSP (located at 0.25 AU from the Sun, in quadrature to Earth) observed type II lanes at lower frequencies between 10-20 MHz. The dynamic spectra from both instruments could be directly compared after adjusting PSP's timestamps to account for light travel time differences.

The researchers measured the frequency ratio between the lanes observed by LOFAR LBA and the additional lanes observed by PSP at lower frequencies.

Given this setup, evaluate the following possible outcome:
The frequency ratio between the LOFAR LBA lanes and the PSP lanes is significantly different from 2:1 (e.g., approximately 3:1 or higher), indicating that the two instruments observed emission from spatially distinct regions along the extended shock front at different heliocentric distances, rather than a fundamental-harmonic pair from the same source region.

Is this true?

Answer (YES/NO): NO